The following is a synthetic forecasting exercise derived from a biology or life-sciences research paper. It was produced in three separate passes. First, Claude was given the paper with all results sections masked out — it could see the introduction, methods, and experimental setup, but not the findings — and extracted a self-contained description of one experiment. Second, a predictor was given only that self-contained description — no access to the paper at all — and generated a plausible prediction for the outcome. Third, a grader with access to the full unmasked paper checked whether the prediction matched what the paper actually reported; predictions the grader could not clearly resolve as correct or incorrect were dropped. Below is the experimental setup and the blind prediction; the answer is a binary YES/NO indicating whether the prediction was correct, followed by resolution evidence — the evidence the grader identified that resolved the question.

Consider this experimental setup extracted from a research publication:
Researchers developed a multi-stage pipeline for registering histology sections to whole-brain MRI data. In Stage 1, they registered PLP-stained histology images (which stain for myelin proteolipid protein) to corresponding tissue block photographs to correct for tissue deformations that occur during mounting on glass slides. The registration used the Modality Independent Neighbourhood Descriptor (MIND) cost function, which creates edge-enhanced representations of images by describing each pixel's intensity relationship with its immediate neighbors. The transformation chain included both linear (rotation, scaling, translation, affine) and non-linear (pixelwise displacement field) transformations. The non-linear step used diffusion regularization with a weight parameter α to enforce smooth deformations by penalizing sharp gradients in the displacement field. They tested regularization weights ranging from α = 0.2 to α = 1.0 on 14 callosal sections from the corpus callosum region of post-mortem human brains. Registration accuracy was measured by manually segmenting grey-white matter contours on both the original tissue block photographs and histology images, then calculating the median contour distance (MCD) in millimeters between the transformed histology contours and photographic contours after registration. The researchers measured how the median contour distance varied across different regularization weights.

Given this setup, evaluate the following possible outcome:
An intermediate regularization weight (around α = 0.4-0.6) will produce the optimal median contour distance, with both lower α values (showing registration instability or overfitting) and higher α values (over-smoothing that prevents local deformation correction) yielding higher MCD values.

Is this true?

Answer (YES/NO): NO